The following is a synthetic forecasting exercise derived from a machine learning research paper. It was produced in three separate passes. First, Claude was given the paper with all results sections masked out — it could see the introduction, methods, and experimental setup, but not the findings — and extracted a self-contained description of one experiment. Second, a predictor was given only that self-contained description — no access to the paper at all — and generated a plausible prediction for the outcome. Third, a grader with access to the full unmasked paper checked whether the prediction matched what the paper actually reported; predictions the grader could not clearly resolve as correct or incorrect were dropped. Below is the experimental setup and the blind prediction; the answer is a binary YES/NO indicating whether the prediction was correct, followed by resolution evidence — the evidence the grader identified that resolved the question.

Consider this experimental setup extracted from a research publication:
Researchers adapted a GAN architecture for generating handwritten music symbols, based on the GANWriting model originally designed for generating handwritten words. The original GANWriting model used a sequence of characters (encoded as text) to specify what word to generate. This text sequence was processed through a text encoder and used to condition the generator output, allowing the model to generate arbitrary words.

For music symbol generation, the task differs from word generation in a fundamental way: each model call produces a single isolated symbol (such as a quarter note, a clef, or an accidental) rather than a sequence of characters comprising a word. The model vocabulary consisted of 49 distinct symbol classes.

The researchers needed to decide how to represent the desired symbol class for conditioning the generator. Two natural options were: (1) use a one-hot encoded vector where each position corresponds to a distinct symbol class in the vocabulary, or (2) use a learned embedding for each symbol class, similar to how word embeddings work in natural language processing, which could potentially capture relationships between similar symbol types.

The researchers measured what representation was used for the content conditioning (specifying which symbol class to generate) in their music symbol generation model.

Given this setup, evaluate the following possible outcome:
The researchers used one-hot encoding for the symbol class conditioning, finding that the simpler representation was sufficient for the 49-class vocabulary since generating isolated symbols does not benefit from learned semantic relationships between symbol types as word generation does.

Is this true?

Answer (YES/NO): YES